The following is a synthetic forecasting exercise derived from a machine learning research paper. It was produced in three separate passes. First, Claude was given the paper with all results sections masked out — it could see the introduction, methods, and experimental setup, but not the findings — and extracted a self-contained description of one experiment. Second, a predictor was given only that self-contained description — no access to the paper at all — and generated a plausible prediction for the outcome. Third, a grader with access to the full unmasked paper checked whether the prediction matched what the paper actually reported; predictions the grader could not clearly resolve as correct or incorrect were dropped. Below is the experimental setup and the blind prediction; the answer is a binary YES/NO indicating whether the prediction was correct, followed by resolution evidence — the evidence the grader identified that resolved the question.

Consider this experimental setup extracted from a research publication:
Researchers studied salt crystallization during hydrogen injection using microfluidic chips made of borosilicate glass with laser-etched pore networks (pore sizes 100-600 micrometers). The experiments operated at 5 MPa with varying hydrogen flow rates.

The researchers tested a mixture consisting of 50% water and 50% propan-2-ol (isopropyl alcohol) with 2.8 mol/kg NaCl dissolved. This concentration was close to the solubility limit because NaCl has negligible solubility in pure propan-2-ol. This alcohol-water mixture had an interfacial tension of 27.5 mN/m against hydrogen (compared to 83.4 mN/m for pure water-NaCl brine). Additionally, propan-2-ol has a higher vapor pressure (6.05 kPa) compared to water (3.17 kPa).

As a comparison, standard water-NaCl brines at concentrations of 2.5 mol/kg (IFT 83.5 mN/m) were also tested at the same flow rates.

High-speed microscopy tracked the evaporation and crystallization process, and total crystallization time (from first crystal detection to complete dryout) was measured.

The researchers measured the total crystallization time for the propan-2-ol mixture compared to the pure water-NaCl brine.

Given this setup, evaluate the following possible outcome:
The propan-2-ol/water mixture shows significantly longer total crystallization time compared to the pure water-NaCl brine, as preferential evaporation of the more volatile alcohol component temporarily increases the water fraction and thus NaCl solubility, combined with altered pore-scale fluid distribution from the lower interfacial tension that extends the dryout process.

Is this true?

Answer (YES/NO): NO